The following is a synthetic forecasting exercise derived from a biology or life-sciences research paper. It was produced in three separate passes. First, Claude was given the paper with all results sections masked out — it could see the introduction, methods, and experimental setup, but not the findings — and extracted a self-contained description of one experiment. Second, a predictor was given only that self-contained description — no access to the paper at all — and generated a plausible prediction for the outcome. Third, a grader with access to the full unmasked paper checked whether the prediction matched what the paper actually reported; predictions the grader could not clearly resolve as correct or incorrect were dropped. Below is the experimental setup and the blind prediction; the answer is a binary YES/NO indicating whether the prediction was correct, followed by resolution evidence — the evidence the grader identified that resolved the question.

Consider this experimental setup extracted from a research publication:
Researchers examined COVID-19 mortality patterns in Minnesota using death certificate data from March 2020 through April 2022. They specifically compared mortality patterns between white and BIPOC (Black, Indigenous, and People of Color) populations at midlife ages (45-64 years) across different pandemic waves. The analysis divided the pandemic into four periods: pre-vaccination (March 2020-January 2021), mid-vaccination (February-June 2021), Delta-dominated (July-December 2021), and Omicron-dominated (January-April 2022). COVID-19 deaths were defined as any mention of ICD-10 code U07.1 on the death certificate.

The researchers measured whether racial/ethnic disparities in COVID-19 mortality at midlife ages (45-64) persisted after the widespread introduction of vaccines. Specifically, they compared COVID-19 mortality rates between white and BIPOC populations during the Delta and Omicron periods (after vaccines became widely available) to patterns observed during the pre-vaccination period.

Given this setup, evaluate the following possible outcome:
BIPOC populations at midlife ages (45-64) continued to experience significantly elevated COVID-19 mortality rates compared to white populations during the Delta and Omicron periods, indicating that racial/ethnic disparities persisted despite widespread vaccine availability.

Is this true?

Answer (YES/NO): YES